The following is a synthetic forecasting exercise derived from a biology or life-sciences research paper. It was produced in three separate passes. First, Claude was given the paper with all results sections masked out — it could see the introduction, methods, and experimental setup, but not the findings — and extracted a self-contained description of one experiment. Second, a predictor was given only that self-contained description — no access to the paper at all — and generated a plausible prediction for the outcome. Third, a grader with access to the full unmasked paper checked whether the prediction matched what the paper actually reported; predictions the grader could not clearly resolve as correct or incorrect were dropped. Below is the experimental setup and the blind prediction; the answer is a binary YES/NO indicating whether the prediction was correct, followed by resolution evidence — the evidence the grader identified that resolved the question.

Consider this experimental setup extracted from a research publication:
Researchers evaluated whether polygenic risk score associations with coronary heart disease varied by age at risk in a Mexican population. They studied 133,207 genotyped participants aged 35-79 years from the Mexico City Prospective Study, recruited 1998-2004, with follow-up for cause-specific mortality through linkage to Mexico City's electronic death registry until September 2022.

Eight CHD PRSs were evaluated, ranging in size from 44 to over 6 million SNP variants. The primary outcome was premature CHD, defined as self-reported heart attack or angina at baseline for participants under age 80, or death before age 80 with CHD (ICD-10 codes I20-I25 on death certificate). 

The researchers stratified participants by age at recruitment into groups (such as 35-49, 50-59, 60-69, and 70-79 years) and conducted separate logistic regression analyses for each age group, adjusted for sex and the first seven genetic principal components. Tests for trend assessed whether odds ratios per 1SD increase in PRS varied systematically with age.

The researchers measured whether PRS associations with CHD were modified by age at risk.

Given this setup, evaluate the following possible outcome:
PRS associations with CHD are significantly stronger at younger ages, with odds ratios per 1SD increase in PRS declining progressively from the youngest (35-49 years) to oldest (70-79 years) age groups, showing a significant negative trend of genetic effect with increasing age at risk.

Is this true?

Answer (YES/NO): NO